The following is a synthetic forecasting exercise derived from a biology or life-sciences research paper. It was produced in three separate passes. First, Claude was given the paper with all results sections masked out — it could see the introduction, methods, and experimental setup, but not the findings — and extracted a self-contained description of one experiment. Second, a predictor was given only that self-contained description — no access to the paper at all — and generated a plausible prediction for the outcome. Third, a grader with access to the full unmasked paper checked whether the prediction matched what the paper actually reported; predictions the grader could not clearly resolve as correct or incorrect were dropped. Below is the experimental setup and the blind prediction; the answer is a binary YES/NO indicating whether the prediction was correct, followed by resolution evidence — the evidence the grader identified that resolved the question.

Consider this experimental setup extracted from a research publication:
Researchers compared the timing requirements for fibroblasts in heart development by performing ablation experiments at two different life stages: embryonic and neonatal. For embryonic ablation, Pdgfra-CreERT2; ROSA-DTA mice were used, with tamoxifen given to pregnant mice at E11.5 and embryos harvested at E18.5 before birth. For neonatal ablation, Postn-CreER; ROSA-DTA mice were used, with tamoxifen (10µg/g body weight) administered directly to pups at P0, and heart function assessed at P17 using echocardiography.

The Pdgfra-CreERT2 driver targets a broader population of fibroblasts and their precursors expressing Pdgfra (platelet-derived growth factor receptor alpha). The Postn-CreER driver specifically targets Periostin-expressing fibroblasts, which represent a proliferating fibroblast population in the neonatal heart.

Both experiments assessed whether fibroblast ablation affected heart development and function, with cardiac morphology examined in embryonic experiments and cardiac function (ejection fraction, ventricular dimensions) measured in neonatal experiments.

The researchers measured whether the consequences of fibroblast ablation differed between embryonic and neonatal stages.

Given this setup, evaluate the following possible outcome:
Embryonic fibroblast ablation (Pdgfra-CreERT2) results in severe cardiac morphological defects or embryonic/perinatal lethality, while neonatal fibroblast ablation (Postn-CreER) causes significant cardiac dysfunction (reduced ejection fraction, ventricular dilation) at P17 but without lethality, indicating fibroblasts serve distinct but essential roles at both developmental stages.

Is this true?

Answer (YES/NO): NO